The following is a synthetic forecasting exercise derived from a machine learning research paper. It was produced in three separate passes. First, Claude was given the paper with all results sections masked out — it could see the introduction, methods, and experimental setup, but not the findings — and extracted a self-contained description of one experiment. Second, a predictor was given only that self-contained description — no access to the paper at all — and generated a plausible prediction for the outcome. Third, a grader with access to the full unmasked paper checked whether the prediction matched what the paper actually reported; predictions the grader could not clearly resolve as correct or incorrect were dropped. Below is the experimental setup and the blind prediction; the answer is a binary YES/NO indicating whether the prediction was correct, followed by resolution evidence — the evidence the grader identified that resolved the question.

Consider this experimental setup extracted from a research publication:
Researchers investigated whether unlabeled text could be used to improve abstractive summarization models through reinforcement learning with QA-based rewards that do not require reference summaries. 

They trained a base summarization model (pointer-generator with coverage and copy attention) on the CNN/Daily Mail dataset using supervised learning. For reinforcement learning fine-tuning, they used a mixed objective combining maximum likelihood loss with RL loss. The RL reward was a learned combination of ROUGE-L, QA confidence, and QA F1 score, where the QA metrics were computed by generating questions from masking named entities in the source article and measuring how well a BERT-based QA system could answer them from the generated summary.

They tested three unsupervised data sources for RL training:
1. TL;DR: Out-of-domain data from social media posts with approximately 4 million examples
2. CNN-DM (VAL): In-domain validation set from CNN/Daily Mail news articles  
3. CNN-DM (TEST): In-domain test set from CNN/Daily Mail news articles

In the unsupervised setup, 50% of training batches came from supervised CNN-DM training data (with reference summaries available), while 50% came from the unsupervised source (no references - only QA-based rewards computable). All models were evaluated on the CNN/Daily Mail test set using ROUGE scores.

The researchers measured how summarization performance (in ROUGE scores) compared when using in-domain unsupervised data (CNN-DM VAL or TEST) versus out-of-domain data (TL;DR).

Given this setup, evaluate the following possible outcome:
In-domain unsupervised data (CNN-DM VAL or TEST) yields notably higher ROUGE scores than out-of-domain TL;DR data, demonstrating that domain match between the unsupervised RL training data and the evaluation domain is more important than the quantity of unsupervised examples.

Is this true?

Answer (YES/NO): NO